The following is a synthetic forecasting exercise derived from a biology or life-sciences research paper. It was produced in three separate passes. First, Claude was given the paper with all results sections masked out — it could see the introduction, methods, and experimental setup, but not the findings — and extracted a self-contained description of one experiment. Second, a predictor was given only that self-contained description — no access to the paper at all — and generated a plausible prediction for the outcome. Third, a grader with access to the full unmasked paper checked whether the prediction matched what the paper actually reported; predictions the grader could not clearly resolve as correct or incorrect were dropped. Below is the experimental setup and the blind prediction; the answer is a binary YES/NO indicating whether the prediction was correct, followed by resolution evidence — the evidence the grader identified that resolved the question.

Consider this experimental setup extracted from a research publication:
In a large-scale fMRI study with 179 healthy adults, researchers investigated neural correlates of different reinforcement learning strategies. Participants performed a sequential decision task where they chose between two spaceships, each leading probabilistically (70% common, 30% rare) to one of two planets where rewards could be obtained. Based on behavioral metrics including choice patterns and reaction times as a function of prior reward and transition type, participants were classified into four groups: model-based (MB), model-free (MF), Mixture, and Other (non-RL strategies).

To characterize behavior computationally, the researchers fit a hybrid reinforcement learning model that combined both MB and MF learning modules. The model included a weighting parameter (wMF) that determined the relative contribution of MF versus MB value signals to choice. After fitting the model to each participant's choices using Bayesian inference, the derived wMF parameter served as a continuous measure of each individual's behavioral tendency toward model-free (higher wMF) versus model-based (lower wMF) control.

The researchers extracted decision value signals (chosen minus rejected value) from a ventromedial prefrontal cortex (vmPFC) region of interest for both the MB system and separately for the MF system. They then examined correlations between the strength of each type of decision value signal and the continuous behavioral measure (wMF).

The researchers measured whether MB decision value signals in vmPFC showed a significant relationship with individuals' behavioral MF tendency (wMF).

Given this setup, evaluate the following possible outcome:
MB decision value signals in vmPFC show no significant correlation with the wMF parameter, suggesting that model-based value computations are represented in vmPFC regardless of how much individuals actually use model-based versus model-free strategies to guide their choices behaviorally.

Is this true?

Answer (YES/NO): NO